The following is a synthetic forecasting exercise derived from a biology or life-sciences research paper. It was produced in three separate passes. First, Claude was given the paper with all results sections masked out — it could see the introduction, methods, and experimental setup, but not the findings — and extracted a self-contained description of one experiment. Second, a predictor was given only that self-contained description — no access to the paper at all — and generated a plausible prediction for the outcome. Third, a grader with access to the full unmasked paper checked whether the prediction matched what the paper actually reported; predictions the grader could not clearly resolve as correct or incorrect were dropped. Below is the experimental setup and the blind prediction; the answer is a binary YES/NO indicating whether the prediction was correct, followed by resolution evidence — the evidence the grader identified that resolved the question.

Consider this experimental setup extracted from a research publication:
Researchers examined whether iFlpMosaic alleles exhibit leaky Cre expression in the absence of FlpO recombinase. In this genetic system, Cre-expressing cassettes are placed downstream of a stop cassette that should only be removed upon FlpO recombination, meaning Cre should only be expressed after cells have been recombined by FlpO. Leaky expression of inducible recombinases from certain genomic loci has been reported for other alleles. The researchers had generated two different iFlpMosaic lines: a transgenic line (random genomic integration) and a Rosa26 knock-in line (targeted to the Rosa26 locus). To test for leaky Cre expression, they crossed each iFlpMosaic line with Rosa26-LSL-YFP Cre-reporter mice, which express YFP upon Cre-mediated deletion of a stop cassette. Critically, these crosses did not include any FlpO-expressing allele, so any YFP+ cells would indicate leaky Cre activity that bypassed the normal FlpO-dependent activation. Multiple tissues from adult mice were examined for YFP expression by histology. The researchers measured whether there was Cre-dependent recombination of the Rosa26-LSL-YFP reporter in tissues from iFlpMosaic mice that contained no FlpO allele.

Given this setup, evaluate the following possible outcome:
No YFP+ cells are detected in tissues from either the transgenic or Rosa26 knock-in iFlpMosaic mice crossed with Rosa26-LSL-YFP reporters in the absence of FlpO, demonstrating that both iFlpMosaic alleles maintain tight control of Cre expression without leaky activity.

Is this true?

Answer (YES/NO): NO